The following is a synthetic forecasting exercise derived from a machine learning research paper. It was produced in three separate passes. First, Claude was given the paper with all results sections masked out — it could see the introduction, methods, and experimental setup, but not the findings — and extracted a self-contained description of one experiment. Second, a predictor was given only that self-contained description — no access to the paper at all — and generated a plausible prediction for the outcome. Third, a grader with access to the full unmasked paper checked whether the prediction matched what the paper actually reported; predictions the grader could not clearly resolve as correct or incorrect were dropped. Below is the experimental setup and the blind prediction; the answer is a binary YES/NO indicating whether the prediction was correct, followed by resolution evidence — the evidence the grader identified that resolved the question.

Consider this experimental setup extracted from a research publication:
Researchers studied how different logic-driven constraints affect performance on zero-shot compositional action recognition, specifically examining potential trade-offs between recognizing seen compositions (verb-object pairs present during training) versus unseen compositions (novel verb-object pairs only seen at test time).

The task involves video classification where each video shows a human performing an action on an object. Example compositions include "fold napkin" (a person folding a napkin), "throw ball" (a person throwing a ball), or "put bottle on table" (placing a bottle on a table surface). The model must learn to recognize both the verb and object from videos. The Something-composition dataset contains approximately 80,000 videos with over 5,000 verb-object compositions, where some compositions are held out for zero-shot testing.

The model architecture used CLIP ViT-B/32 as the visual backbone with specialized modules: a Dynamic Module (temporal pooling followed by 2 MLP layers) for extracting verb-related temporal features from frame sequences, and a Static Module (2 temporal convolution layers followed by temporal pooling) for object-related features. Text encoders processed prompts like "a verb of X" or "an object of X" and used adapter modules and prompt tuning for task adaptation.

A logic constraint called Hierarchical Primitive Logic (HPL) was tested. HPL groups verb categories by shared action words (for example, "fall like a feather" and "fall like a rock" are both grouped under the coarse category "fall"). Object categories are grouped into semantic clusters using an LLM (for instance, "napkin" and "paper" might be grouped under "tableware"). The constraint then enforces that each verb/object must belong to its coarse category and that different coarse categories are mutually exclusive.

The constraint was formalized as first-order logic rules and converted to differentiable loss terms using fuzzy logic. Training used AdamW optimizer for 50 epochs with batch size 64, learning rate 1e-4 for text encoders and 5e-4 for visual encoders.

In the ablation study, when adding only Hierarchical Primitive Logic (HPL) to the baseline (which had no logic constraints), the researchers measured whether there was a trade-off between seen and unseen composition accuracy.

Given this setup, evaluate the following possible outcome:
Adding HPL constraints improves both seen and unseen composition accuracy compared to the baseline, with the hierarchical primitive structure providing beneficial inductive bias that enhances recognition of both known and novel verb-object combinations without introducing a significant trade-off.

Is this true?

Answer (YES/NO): NO